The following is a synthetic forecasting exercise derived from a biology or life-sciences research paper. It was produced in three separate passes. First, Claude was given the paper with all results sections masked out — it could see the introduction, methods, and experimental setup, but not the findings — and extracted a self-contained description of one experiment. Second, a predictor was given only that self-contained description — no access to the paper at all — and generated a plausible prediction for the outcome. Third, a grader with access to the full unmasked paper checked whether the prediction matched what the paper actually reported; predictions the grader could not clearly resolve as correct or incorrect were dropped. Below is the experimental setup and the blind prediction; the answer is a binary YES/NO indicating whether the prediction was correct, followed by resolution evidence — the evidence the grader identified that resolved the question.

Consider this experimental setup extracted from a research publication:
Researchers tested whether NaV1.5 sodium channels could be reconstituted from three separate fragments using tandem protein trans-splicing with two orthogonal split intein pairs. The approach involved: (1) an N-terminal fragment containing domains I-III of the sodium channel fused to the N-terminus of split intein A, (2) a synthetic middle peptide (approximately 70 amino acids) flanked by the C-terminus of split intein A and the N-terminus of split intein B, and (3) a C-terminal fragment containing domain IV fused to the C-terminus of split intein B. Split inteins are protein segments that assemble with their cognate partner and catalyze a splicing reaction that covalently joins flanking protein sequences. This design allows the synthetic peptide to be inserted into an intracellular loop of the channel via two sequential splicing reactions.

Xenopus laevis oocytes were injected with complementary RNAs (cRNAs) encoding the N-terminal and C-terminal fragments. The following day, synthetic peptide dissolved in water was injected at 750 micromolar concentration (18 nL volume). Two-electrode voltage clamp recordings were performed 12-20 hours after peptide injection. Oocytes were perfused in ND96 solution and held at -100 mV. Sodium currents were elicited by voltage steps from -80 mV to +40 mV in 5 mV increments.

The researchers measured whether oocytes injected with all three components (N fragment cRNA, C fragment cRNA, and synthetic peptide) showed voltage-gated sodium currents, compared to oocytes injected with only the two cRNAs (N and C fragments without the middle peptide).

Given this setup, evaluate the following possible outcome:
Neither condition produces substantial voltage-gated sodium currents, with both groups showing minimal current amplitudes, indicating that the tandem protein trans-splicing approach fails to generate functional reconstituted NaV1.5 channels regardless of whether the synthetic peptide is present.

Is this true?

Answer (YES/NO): NO